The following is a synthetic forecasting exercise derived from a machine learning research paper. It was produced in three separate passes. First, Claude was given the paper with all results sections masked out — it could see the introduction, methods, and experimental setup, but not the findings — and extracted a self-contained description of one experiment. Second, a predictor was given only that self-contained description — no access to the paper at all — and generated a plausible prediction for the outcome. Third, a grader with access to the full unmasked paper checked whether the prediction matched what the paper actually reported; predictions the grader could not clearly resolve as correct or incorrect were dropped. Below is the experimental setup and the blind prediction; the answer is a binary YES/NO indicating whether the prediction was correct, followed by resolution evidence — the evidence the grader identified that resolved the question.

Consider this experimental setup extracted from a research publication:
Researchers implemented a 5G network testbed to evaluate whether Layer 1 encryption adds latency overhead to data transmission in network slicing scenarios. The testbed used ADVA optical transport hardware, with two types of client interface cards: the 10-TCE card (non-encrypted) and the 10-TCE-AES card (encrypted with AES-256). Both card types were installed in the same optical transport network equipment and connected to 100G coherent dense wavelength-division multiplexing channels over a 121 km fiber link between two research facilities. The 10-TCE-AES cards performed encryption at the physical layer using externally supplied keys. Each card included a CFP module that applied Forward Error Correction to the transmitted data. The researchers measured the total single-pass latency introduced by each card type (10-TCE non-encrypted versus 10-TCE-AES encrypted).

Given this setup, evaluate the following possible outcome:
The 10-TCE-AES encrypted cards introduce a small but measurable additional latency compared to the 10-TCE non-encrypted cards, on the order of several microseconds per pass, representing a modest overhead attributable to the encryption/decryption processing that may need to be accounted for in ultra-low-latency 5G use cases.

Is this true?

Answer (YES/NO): NO